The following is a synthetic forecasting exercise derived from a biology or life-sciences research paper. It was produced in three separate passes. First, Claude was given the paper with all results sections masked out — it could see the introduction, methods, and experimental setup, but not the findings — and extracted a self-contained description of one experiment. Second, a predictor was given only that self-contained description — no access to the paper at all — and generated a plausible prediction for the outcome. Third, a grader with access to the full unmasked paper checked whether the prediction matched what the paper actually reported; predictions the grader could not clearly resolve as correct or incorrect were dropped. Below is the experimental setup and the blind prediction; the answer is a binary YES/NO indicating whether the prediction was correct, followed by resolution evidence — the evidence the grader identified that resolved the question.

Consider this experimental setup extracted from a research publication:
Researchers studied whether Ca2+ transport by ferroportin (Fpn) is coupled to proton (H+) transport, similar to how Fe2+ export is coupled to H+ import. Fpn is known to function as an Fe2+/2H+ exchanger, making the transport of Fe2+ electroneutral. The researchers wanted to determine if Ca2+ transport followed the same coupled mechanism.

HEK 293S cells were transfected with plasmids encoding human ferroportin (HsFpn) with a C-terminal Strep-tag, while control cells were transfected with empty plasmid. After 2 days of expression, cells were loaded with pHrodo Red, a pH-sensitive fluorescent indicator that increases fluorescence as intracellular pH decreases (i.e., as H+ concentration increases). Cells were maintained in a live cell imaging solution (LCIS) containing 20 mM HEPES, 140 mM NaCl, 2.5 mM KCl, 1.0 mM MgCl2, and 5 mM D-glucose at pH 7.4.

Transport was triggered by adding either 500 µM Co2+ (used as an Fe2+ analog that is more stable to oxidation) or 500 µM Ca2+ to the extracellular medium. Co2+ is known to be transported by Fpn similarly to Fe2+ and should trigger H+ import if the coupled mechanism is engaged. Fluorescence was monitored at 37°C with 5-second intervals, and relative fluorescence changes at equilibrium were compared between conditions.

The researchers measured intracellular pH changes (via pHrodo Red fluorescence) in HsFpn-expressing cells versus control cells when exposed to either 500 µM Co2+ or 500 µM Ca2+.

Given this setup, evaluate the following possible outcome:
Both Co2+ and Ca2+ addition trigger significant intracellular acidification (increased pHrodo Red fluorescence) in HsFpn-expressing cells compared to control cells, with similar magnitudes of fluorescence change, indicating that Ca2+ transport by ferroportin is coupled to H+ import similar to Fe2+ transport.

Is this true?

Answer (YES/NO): NO